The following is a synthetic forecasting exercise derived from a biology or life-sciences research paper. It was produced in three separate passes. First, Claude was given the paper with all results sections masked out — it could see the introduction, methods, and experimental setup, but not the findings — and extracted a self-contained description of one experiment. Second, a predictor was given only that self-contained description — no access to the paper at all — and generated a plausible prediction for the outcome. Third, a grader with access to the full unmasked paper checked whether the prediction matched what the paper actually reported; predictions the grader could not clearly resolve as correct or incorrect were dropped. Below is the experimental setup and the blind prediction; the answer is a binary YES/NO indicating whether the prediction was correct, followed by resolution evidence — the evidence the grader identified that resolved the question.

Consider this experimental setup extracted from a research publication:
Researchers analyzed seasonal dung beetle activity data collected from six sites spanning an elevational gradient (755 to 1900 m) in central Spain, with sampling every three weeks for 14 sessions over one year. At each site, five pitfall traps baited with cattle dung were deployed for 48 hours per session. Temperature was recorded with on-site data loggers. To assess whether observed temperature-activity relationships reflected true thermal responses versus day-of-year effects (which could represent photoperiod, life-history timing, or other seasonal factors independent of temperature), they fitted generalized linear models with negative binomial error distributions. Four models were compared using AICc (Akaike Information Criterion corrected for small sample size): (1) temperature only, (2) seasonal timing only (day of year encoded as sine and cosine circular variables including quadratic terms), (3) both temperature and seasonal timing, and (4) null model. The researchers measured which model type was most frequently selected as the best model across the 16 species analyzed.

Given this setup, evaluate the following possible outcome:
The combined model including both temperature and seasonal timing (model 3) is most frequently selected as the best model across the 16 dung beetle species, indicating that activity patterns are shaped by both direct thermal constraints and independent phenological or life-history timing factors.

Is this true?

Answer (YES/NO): YES